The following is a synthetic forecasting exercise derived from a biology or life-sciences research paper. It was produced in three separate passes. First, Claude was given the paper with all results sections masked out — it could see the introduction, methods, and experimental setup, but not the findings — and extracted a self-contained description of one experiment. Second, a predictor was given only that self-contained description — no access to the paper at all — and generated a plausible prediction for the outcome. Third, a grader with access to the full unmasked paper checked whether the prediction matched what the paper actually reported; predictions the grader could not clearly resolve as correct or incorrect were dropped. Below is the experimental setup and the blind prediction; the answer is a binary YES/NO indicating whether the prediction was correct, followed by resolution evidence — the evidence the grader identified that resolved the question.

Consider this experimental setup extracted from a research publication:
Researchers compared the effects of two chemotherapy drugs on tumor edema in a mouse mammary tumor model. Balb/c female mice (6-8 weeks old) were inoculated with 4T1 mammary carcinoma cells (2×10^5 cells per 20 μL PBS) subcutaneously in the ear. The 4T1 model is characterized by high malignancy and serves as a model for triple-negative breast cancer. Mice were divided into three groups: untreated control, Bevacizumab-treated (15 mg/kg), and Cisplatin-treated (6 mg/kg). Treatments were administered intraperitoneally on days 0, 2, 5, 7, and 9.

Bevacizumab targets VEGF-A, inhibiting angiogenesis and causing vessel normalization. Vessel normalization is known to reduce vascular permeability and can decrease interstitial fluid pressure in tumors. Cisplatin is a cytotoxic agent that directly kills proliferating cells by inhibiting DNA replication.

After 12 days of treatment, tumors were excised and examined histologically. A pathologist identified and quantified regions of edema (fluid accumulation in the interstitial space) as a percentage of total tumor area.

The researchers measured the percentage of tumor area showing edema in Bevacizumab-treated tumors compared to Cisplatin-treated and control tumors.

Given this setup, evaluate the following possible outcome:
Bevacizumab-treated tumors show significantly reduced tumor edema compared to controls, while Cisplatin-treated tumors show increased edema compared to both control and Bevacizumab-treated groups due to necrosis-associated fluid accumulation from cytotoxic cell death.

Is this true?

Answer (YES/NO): NO